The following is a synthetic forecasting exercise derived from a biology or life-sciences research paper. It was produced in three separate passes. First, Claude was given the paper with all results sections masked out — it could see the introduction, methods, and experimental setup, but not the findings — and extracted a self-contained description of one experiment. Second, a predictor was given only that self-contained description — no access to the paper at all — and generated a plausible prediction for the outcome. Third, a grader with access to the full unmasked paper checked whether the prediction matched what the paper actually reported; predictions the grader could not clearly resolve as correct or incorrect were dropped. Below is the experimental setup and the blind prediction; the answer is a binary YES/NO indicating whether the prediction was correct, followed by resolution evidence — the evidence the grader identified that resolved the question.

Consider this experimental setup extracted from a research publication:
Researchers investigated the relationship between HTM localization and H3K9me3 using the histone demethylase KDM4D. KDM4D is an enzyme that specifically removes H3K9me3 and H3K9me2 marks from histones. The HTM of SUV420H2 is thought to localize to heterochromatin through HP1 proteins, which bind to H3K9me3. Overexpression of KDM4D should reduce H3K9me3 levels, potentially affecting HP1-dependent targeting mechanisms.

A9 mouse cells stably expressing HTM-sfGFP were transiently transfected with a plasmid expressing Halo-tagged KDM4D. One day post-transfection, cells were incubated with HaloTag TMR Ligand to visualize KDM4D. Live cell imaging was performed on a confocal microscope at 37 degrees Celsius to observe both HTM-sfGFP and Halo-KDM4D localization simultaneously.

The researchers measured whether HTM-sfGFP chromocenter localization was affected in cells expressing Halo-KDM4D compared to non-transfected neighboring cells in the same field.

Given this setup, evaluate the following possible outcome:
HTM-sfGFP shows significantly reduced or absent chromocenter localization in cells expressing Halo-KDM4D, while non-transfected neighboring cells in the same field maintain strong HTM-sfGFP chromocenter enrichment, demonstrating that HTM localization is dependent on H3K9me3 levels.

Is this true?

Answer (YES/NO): YES